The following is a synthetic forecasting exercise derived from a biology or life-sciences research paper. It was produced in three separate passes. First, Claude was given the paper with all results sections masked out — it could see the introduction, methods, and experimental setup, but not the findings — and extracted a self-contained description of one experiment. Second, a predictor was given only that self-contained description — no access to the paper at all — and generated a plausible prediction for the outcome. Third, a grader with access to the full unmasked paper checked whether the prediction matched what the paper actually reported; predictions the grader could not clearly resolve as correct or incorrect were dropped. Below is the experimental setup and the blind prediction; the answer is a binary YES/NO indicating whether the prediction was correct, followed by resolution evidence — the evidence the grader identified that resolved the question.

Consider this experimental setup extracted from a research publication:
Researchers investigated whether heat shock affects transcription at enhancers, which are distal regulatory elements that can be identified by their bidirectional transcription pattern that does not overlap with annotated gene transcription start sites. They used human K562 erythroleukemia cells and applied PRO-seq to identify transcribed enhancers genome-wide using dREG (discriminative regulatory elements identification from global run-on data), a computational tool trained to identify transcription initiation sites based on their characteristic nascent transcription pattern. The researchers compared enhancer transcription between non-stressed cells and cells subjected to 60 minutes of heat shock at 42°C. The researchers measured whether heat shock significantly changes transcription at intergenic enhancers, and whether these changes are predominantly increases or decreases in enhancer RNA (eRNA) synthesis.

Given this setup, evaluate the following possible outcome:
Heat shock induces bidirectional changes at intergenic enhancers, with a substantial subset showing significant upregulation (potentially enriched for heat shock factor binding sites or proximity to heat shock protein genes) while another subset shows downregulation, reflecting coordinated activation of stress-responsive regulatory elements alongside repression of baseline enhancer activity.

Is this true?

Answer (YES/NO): NO